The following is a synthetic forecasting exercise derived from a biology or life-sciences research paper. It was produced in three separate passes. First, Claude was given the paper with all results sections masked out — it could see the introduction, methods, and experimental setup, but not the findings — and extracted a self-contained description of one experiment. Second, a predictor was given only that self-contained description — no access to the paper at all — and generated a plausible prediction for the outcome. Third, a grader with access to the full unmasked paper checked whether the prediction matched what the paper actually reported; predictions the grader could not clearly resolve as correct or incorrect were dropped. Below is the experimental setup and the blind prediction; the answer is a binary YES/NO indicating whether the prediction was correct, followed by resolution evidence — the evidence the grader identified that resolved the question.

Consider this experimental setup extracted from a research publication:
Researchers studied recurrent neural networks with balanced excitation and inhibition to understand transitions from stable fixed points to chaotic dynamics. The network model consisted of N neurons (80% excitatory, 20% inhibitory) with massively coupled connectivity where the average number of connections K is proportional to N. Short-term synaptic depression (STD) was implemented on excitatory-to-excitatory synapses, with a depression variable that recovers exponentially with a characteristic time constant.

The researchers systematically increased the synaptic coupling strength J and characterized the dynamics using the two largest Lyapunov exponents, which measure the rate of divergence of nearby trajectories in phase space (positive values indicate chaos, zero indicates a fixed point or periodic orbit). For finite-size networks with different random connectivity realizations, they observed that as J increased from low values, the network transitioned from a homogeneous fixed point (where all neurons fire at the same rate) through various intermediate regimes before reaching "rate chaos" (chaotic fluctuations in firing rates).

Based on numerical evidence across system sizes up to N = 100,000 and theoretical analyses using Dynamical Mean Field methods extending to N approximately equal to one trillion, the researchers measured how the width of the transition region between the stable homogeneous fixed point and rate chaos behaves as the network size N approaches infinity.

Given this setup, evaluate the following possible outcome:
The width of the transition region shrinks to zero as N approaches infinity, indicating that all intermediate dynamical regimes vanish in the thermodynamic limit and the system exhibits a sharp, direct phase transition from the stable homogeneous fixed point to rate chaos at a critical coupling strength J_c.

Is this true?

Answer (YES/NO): YES